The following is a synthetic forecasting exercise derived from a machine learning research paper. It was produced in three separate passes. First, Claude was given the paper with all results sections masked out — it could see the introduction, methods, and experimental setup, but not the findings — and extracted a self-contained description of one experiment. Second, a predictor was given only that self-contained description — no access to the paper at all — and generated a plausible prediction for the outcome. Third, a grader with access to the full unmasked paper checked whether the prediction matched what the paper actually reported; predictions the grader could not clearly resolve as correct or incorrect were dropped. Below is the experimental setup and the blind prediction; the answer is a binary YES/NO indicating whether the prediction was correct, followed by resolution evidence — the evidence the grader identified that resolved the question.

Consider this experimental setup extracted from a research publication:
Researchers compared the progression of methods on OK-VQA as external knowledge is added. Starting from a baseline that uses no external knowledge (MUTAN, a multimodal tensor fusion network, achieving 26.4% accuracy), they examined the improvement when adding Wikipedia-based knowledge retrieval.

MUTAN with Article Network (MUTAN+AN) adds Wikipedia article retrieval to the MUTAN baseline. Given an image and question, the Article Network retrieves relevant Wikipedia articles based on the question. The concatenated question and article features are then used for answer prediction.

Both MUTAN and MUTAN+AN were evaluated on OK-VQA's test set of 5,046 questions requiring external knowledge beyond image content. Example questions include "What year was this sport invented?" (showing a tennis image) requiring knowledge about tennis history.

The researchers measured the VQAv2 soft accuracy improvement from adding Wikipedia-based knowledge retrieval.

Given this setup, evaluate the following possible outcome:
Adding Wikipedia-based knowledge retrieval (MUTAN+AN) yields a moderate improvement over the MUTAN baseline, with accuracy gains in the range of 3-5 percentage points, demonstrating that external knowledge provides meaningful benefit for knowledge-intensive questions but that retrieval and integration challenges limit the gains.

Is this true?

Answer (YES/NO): NO